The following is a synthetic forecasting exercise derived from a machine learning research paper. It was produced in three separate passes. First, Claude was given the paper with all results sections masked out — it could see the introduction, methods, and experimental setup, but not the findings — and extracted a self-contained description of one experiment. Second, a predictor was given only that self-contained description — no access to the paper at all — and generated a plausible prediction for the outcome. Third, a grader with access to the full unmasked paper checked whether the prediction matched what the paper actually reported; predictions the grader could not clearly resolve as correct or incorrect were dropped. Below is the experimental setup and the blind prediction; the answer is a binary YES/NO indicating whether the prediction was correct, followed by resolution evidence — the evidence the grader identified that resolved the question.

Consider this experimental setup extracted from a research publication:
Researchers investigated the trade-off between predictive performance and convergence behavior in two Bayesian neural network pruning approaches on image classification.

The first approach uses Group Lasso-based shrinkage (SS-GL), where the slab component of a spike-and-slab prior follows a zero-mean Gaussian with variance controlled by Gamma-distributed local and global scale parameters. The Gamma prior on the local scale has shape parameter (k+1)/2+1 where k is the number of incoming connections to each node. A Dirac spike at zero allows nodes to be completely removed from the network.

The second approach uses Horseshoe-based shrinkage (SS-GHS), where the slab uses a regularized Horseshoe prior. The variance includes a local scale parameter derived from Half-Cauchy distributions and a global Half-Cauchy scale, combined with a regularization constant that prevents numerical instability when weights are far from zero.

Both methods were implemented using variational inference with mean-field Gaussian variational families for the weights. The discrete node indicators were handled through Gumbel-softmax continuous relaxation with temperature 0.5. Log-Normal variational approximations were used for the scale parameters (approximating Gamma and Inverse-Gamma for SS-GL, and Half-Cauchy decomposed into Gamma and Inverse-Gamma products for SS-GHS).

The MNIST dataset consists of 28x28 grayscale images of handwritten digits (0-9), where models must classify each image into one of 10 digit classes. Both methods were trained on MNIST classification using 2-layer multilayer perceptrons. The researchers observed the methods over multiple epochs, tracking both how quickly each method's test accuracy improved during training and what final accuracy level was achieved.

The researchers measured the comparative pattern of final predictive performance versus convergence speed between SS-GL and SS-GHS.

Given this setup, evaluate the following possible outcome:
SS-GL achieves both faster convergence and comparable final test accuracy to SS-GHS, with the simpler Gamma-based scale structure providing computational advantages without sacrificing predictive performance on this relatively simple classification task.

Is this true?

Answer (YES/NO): NO